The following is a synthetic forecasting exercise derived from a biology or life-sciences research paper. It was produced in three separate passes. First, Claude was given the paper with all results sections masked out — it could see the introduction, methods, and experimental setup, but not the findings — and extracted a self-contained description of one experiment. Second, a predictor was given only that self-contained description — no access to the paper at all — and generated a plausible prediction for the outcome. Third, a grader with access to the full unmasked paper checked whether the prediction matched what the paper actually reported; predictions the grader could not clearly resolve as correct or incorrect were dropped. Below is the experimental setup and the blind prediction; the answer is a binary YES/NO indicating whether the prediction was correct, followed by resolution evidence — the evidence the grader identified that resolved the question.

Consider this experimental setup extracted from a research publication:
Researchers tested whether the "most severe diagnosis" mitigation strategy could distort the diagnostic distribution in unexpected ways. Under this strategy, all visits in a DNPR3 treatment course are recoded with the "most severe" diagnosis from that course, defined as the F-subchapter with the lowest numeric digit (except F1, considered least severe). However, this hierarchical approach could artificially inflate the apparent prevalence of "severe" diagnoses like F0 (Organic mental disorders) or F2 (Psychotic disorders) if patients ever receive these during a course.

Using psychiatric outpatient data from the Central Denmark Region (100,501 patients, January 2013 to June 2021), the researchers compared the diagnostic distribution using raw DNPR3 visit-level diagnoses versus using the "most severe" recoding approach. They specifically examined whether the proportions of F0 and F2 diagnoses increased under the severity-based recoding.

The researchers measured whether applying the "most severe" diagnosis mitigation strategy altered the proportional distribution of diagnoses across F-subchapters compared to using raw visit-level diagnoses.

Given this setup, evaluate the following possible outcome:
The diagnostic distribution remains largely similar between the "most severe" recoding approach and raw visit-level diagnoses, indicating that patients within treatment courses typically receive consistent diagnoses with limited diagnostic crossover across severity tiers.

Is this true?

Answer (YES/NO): NO